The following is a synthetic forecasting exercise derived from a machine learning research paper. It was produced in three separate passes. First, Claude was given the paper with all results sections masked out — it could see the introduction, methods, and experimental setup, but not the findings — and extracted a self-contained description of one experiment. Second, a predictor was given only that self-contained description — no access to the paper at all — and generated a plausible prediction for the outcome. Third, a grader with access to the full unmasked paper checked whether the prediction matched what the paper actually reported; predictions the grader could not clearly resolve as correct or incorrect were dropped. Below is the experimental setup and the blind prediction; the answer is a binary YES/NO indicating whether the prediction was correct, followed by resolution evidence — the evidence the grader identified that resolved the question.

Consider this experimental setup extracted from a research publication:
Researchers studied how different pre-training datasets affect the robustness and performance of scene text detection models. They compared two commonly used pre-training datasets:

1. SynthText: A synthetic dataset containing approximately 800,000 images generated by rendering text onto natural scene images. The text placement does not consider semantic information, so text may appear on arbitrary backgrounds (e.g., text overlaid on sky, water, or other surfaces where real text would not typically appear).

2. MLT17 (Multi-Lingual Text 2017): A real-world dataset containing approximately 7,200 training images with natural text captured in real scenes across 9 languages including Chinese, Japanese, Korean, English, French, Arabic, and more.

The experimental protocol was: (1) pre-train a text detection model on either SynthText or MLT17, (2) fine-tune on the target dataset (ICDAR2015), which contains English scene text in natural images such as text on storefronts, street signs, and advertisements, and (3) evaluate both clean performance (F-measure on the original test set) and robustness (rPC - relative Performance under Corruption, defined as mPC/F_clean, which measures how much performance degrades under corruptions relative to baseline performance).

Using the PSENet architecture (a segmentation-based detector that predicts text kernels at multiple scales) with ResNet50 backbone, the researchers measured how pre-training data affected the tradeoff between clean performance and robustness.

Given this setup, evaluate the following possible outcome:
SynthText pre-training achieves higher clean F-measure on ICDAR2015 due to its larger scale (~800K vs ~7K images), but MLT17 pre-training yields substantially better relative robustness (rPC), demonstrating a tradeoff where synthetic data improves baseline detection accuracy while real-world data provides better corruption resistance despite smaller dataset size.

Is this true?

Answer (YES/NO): NO